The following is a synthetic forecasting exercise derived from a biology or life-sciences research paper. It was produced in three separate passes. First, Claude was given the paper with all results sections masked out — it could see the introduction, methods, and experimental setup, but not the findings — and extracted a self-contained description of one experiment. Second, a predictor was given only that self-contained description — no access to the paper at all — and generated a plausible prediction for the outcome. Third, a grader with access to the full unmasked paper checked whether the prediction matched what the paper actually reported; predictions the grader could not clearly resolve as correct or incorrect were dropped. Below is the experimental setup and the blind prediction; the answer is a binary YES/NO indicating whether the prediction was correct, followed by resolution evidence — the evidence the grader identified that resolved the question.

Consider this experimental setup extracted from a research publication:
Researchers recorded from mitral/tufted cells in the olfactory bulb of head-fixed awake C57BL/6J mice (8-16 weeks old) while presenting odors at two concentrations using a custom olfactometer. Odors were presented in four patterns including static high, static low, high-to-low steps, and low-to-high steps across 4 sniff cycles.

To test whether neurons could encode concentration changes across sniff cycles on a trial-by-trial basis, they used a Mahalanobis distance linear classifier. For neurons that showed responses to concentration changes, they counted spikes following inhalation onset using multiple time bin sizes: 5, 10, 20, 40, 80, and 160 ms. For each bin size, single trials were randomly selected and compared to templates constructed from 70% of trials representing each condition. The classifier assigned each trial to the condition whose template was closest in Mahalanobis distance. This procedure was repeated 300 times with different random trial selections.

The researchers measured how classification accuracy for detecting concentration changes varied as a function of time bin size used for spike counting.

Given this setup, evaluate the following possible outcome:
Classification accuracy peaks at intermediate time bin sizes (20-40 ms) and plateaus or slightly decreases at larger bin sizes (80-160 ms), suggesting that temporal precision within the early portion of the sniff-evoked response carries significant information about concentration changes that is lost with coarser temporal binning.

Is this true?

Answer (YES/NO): NO